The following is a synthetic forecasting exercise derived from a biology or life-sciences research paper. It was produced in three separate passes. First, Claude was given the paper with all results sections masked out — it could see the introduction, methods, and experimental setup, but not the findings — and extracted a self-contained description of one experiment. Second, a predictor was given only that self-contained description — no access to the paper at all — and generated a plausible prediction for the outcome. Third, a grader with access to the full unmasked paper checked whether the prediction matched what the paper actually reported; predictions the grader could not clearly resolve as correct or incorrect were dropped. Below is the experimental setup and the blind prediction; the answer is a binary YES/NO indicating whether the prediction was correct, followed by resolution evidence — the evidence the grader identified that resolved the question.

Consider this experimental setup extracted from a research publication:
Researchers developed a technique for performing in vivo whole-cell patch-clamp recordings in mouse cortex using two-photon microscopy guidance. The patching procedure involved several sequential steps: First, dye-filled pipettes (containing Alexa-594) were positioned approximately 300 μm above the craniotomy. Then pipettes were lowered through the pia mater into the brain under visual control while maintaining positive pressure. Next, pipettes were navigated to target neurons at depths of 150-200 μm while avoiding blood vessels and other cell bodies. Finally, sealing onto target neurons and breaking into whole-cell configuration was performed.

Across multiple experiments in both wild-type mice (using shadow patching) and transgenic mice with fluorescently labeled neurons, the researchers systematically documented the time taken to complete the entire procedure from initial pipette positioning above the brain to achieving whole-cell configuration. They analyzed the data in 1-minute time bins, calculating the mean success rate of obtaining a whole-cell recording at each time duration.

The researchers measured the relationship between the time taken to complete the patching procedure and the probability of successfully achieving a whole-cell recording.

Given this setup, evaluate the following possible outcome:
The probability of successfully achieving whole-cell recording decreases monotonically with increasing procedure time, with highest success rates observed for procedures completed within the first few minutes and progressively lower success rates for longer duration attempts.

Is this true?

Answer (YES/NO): YES